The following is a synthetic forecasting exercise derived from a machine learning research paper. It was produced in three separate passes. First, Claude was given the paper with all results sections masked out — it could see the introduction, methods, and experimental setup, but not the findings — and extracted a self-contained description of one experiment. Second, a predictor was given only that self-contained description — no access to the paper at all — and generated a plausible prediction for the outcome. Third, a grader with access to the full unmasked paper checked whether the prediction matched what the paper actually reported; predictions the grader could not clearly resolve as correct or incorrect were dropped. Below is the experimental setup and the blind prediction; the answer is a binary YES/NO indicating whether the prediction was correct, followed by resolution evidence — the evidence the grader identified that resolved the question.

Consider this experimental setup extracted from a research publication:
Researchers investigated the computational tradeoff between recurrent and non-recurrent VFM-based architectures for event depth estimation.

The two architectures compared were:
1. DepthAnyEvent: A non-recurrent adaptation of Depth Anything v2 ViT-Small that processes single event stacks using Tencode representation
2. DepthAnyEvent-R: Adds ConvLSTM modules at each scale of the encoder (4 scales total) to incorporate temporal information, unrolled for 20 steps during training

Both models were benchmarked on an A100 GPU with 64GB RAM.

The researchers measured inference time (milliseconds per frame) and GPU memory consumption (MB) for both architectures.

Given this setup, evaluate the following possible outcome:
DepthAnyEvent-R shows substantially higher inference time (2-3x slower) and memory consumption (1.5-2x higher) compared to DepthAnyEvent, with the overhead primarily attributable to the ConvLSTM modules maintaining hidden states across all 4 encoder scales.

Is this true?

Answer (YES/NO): NO